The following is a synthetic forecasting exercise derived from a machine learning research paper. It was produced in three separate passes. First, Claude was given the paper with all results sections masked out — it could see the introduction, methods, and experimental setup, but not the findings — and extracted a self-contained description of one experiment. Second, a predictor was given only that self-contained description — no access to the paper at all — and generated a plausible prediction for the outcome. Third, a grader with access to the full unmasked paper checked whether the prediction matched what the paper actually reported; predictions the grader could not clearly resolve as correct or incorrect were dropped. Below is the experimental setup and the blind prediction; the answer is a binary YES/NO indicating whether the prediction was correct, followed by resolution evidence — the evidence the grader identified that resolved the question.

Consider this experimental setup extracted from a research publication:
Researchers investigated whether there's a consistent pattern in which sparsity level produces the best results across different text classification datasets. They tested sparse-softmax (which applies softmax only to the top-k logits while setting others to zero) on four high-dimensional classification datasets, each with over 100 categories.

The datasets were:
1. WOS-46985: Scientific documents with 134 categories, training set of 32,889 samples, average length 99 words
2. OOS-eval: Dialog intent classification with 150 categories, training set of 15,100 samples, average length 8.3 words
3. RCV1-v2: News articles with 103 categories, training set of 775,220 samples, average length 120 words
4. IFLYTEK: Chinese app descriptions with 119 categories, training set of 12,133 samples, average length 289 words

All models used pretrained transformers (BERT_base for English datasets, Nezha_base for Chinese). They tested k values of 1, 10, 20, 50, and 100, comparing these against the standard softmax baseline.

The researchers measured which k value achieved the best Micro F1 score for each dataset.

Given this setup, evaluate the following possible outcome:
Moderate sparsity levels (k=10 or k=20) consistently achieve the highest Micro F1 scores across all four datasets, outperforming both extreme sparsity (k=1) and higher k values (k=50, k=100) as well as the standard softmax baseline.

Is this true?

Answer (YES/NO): YES